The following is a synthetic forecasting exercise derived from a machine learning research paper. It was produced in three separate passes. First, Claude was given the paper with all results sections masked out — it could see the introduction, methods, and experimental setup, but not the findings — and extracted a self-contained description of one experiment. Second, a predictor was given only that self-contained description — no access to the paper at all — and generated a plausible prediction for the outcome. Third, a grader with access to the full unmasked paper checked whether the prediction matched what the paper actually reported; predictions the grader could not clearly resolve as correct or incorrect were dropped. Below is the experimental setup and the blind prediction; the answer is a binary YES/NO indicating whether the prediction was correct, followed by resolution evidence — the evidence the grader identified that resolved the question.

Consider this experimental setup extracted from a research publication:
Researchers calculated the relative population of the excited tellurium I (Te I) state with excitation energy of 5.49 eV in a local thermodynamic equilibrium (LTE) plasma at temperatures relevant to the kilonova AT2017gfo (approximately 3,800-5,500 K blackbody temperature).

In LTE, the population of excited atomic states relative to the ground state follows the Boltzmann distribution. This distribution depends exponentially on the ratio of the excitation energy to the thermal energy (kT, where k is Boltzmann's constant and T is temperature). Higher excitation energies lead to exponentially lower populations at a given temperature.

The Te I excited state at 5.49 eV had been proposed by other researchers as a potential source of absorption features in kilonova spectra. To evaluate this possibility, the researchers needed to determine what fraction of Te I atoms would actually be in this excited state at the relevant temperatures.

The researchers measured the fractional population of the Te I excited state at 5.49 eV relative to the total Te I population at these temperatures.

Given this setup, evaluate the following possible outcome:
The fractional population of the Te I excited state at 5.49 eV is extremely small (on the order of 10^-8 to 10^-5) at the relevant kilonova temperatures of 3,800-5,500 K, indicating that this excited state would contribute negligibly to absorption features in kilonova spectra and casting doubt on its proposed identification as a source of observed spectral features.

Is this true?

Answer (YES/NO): YES